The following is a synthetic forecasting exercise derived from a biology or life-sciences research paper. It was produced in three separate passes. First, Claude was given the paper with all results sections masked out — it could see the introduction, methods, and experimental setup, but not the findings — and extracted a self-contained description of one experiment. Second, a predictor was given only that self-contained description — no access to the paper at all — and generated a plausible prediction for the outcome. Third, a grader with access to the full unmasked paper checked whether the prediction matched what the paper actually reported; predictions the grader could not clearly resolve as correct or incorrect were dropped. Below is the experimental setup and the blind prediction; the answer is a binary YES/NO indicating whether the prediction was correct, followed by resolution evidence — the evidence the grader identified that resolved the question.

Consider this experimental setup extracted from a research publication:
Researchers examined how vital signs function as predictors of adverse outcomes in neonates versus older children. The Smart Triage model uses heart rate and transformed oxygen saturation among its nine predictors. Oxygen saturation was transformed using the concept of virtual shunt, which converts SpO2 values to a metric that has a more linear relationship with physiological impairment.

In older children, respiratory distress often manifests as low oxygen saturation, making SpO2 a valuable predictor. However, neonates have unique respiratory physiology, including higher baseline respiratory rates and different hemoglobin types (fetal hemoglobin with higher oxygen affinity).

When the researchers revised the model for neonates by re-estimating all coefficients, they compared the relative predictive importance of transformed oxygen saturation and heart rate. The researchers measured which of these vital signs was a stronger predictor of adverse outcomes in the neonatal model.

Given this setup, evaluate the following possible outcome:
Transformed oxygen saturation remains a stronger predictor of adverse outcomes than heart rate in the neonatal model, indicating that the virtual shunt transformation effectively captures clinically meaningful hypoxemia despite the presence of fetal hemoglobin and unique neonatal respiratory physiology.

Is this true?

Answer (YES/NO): YES